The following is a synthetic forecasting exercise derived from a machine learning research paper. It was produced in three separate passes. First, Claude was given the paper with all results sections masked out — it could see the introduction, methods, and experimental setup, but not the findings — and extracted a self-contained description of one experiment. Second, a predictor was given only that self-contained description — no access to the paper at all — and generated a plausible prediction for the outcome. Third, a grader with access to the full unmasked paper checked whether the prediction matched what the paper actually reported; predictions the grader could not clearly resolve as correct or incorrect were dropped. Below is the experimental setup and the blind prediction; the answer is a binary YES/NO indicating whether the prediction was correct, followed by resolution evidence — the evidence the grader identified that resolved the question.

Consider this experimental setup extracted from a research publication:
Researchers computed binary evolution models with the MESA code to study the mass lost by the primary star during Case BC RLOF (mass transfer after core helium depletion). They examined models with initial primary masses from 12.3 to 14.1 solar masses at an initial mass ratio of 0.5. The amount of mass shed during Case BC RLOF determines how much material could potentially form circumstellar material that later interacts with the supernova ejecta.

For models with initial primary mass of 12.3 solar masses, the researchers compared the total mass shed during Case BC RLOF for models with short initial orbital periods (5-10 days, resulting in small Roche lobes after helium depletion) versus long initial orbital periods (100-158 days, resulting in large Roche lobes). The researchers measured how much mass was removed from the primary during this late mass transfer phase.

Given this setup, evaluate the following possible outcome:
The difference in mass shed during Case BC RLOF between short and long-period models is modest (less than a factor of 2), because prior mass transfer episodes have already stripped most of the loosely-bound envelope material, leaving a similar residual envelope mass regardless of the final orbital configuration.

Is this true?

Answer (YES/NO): NO